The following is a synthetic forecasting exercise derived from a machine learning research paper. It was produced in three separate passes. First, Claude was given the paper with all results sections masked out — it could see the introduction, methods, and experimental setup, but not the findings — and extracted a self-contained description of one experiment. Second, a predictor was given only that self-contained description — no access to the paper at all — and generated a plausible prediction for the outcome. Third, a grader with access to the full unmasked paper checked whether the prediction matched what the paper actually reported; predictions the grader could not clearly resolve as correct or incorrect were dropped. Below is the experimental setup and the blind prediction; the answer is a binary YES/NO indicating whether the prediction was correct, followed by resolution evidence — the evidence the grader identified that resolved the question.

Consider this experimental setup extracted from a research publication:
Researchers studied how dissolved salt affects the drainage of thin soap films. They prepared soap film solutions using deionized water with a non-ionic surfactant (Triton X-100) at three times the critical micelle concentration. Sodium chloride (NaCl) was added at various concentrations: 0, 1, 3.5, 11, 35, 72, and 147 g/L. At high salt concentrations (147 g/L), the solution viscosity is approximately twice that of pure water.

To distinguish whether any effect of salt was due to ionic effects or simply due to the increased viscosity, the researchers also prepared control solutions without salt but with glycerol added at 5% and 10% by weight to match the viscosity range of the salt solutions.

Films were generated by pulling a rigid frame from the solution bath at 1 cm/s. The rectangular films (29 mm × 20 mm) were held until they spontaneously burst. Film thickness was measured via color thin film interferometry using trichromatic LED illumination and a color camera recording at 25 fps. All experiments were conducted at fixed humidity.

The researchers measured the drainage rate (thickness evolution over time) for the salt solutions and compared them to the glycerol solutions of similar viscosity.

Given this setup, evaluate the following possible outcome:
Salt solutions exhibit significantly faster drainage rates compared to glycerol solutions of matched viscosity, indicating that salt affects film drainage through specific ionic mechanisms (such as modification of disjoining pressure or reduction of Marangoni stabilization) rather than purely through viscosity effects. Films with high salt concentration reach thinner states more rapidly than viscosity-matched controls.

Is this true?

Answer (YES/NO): NO